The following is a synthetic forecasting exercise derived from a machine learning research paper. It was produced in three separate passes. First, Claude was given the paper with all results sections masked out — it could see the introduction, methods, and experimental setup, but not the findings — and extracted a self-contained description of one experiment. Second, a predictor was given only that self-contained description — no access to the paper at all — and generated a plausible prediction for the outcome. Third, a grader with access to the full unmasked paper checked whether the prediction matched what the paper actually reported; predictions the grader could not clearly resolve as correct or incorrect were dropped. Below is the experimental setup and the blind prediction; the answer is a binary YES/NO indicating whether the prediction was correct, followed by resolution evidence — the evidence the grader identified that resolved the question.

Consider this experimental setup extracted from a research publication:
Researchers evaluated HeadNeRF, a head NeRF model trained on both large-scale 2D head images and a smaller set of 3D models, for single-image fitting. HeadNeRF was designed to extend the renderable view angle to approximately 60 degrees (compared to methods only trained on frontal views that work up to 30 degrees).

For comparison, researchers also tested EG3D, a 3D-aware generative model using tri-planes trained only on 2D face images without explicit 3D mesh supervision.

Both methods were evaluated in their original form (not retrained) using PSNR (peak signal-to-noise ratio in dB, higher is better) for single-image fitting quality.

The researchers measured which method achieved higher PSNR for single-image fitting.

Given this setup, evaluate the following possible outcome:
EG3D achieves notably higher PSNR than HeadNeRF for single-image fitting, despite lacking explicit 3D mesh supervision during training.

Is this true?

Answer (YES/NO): YES